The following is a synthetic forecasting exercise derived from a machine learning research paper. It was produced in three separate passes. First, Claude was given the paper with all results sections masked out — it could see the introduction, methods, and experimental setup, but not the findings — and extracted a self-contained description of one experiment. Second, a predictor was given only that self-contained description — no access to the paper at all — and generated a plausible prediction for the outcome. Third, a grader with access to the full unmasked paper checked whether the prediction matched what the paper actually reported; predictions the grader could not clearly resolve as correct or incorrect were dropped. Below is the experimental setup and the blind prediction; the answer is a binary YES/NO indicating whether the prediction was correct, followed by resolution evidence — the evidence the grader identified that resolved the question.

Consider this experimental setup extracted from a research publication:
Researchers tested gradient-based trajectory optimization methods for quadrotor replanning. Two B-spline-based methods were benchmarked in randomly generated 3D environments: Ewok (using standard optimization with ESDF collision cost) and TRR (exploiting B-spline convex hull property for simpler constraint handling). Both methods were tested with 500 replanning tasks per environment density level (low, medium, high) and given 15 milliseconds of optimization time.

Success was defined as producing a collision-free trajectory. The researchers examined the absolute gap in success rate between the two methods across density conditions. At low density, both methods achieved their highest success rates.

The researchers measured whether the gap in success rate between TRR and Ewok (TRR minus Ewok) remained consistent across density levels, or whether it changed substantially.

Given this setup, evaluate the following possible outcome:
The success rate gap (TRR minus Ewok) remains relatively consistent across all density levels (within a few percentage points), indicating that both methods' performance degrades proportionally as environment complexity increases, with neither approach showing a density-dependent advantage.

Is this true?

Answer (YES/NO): YES